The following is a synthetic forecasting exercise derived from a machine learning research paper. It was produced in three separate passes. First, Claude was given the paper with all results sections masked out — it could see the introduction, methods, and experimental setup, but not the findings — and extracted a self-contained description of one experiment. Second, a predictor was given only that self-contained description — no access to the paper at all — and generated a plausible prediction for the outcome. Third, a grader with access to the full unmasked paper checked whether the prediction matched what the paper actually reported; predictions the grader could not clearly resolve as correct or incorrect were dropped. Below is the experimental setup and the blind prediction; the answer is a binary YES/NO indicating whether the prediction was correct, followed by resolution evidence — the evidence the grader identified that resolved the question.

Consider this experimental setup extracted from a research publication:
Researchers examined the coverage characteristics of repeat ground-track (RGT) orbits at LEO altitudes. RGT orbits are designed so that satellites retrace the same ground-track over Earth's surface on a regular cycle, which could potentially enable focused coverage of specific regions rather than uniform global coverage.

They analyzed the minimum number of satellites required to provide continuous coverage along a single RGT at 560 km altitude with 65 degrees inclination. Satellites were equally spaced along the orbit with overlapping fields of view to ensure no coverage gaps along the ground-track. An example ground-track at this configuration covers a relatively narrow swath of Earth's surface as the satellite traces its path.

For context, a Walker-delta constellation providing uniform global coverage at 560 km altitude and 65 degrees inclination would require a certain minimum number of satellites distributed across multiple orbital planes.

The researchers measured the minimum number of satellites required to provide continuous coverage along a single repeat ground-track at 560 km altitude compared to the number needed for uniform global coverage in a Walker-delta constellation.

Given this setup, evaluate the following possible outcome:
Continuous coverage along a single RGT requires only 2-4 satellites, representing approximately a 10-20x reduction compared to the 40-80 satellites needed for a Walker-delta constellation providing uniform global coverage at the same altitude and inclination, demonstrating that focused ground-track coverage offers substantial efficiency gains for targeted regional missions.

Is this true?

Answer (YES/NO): NO